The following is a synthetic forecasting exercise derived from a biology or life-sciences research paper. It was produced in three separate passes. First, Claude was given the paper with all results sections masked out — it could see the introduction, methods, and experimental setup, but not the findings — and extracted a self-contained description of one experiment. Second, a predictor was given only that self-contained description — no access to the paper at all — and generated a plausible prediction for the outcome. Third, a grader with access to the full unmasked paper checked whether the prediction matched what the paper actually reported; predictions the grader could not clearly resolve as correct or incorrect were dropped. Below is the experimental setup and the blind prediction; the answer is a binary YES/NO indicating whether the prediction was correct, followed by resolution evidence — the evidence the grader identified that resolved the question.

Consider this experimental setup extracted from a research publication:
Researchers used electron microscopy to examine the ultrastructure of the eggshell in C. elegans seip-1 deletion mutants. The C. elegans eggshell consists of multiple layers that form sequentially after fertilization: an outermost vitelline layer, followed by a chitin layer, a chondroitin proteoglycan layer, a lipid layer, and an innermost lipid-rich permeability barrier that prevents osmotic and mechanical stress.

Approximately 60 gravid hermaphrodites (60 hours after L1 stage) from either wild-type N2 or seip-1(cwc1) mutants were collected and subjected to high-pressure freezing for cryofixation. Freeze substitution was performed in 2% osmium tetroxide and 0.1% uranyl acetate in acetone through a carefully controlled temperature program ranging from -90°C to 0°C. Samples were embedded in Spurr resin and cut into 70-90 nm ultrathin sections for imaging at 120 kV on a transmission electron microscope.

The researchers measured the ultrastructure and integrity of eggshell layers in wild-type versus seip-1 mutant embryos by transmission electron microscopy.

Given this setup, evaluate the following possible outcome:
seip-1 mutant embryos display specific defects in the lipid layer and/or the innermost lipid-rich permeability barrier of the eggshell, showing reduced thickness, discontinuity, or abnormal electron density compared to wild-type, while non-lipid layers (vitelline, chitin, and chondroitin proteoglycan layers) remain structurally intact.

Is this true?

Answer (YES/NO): YES